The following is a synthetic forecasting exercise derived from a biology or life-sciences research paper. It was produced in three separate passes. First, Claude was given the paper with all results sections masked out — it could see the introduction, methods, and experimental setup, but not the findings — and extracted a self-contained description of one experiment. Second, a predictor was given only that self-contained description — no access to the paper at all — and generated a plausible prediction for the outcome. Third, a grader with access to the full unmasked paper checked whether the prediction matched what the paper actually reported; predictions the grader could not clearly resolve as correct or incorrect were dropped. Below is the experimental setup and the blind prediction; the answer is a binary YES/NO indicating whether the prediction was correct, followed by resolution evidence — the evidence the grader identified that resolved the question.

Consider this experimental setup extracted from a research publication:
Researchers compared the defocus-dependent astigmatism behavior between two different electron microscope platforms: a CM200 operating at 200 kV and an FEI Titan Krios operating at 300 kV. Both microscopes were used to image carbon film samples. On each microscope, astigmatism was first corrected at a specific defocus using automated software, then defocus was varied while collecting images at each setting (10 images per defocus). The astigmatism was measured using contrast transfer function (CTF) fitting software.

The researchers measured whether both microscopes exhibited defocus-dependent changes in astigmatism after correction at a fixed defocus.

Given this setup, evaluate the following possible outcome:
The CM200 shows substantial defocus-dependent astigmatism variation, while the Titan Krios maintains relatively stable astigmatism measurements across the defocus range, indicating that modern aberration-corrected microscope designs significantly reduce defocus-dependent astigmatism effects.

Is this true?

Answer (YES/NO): NO